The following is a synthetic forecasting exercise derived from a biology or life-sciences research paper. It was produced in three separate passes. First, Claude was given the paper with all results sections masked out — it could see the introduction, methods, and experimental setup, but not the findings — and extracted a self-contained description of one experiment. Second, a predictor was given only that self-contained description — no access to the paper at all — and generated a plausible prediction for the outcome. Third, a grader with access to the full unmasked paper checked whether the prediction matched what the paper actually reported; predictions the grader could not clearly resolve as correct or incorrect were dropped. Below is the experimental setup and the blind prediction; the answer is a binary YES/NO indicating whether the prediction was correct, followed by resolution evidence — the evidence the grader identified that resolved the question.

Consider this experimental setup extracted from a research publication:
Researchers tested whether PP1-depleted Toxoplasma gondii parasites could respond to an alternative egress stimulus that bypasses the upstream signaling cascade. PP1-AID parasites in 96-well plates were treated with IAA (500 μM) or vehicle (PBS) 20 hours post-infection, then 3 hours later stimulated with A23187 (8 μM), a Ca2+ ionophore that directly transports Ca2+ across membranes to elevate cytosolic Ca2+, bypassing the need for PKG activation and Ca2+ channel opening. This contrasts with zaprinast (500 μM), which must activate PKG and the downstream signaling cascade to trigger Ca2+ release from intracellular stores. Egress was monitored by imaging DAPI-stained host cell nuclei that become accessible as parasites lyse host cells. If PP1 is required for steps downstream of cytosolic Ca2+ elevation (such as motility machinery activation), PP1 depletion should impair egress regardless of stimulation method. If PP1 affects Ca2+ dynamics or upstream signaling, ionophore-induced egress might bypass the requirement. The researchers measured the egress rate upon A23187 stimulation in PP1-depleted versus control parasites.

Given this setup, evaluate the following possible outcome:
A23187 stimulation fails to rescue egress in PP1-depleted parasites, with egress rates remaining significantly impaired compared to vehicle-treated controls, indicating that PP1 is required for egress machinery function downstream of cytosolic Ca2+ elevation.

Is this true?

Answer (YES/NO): NO